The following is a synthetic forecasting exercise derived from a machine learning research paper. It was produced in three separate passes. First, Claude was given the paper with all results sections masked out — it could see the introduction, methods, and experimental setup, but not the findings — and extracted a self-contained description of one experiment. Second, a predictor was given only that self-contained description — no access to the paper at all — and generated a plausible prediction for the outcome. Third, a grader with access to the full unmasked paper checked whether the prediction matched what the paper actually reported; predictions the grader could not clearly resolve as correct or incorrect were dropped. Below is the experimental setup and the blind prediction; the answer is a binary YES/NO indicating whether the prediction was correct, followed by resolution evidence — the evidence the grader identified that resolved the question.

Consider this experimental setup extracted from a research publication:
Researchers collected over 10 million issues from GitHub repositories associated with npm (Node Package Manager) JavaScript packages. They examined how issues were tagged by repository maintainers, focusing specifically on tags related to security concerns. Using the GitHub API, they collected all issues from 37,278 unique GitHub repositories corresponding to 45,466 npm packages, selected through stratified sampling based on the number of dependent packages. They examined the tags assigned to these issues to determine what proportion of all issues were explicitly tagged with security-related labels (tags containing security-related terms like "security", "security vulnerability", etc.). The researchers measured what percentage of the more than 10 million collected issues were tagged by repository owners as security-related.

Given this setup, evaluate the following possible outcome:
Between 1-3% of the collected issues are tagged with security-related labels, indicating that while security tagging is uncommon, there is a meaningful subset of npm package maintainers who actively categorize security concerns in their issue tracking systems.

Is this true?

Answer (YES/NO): NO